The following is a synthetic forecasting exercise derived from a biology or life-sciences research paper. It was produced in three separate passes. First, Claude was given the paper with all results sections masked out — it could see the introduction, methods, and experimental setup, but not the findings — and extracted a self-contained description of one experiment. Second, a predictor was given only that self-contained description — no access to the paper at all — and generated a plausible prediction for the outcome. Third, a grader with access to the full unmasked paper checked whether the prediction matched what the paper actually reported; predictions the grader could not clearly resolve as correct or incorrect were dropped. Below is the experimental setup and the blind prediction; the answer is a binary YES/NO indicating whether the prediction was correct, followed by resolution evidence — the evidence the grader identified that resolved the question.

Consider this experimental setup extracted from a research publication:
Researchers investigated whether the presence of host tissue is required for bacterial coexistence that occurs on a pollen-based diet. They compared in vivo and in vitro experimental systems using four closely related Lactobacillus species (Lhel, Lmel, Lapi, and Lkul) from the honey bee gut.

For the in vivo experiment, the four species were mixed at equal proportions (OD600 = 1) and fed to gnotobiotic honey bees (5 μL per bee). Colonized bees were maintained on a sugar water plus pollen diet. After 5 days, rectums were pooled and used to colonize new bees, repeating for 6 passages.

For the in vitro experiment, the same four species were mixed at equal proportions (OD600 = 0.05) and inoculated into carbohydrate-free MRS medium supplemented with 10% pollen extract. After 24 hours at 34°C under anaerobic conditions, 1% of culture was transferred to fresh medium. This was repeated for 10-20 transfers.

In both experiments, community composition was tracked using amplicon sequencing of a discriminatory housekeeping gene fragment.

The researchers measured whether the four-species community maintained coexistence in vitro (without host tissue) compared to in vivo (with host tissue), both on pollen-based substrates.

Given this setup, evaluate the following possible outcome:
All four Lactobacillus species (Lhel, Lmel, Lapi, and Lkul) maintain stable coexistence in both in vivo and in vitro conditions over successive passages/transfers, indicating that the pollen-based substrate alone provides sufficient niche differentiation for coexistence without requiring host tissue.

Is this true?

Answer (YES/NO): YES